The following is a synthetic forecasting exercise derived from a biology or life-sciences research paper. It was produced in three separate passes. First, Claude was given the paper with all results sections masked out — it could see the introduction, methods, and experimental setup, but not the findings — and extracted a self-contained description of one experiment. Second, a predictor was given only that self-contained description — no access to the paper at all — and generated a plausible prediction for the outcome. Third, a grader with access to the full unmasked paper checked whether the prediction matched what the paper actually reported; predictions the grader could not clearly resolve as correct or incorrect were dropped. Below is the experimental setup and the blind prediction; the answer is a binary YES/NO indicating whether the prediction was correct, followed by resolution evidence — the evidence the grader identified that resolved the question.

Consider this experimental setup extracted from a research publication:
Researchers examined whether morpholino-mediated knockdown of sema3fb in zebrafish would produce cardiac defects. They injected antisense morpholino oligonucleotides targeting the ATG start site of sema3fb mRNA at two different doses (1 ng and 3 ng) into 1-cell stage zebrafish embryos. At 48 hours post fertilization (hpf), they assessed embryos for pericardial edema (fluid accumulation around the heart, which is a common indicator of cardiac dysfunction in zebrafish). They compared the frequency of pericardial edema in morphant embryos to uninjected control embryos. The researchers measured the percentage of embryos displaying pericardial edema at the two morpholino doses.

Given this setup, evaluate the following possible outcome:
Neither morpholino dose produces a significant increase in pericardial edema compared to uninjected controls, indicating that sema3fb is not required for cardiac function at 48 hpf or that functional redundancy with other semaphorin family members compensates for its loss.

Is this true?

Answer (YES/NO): NO